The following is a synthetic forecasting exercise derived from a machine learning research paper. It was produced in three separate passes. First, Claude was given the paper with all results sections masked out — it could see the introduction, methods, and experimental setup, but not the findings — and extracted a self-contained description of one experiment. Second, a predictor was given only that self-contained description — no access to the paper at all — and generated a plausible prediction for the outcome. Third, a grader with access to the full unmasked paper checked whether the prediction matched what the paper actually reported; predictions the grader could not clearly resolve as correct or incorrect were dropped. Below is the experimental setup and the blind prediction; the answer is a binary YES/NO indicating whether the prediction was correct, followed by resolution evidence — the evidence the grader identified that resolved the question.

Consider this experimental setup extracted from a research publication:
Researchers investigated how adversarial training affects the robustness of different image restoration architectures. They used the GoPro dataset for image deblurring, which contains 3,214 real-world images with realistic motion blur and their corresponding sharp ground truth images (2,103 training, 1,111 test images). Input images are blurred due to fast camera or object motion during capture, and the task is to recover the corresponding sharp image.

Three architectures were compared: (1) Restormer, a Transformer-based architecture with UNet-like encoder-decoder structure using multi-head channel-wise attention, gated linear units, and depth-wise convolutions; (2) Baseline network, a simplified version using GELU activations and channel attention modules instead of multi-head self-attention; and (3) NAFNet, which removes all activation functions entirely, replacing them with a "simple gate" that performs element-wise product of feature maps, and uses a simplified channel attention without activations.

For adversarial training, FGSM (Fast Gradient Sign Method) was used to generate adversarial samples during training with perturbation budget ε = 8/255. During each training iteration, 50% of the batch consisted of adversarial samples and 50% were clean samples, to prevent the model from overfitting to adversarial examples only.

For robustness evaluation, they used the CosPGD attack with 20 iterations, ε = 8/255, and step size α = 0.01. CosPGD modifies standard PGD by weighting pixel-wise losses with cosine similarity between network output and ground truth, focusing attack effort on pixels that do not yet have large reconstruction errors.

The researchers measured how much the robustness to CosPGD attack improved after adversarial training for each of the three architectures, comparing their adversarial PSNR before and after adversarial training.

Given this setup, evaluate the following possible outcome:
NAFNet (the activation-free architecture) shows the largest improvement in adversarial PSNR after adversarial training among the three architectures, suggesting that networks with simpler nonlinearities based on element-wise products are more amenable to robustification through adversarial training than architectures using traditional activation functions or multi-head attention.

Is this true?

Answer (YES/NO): NO